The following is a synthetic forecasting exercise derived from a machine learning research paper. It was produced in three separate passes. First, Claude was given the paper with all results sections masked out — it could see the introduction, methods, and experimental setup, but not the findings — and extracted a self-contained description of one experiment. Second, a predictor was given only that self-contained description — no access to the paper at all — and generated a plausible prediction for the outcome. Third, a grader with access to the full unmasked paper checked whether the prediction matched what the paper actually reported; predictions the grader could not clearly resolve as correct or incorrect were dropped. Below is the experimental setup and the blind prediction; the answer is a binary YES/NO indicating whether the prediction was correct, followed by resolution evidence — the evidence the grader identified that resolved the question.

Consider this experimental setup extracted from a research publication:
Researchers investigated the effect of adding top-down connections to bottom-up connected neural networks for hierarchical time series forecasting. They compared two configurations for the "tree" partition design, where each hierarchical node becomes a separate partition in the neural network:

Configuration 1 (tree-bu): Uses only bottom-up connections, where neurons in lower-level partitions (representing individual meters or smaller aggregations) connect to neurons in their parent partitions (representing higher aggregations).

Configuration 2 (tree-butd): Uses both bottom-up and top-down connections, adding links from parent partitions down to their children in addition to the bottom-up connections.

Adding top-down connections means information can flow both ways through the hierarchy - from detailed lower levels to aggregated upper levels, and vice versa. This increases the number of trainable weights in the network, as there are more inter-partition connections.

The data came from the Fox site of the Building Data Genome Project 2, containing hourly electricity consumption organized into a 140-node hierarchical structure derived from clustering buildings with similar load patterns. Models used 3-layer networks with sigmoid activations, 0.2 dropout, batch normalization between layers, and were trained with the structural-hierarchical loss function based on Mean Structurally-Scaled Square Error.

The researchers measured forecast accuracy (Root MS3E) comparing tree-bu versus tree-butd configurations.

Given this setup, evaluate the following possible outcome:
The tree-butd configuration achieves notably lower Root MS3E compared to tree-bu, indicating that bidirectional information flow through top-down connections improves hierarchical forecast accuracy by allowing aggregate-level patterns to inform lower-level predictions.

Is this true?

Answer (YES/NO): NO